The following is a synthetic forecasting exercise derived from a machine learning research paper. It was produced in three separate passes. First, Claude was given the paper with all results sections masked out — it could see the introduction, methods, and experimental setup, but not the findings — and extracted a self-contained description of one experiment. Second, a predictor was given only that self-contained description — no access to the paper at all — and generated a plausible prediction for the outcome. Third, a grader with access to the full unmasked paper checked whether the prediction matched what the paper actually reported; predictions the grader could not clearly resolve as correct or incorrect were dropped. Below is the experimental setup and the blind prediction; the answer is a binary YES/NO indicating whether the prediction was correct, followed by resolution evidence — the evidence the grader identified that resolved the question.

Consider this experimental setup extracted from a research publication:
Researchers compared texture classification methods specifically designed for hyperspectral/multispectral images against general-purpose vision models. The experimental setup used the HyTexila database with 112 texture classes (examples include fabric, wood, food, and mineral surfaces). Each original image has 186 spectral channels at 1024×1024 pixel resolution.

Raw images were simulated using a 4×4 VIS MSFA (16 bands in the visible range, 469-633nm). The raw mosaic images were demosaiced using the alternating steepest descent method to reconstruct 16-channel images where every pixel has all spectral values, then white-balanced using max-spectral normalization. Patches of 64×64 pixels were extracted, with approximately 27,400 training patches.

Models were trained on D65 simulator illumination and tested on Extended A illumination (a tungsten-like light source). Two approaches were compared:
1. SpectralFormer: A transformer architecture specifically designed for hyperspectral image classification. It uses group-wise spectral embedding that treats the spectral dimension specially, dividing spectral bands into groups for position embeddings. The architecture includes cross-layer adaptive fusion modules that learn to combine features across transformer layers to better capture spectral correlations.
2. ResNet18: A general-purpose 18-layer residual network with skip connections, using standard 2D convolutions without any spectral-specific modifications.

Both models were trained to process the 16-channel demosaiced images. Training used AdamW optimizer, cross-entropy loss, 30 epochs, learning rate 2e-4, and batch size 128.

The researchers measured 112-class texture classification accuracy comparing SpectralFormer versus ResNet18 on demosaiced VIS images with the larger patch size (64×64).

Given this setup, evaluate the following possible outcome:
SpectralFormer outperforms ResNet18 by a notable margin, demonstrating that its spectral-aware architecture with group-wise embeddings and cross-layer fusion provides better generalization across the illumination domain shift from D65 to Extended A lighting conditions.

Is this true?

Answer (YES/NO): NO